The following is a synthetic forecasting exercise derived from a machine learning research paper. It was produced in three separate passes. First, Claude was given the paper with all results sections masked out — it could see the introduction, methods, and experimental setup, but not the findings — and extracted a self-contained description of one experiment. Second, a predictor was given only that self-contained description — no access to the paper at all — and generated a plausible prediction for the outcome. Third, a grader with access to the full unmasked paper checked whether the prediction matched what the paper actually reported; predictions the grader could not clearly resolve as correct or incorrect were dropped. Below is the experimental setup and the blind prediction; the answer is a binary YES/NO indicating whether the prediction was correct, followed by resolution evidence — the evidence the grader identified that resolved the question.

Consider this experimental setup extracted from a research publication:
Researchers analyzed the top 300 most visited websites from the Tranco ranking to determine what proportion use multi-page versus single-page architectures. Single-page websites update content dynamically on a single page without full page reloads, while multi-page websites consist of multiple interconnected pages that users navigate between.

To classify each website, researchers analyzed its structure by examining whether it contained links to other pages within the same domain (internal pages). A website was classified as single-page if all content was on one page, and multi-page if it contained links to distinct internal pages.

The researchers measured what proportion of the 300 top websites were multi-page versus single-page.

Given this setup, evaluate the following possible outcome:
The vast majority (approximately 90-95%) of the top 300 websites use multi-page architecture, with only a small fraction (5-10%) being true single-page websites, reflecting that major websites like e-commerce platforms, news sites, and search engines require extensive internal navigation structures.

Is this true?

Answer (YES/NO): YES